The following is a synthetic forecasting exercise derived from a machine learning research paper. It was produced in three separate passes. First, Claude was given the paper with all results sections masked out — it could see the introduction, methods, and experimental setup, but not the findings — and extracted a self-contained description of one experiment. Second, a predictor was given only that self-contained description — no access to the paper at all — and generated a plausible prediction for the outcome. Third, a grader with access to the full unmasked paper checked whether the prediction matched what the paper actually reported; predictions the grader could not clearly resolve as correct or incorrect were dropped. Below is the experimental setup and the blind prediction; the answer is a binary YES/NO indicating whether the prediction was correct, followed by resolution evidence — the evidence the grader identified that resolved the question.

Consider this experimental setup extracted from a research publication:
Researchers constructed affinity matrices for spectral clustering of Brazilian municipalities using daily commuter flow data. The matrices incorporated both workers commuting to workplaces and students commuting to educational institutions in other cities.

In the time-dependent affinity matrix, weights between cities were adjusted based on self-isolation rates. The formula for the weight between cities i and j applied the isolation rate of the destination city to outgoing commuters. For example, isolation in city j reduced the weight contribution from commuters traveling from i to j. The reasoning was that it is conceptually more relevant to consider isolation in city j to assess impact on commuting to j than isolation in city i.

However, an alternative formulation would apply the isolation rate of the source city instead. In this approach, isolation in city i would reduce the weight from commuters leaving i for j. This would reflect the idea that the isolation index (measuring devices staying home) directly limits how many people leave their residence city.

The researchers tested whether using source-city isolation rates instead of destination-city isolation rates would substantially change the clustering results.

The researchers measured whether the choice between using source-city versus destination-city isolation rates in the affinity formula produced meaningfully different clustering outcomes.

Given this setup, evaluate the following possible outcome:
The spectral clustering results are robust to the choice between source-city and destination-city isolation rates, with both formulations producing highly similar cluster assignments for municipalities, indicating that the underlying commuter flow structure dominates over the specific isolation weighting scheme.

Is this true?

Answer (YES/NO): YES